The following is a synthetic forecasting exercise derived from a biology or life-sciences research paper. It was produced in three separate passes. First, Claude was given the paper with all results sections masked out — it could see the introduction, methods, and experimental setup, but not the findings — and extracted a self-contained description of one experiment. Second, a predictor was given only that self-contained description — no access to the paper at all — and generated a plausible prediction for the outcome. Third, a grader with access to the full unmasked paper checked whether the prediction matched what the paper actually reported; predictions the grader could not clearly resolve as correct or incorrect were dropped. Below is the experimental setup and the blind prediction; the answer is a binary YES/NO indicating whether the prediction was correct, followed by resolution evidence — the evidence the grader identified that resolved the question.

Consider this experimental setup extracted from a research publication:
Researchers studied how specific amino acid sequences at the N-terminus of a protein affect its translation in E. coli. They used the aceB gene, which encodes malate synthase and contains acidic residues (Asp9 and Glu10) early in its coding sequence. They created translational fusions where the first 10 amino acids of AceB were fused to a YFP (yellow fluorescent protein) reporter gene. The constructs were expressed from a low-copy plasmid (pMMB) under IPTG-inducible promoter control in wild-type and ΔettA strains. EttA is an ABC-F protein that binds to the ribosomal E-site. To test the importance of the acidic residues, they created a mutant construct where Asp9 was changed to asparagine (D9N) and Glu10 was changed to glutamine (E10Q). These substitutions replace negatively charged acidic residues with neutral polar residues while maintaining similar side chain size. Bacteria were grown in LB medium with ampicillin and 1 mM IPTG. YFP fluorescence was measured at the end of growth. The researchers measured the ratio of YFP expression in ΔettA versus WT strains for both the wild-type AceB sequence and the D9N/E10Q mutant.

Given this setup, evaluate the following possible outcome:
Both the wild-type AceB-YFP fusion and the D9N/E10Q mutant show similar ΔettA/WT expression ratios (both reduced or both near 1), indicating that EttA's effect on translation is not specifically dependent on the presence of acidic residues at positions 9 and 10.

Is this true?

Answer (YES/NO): NO